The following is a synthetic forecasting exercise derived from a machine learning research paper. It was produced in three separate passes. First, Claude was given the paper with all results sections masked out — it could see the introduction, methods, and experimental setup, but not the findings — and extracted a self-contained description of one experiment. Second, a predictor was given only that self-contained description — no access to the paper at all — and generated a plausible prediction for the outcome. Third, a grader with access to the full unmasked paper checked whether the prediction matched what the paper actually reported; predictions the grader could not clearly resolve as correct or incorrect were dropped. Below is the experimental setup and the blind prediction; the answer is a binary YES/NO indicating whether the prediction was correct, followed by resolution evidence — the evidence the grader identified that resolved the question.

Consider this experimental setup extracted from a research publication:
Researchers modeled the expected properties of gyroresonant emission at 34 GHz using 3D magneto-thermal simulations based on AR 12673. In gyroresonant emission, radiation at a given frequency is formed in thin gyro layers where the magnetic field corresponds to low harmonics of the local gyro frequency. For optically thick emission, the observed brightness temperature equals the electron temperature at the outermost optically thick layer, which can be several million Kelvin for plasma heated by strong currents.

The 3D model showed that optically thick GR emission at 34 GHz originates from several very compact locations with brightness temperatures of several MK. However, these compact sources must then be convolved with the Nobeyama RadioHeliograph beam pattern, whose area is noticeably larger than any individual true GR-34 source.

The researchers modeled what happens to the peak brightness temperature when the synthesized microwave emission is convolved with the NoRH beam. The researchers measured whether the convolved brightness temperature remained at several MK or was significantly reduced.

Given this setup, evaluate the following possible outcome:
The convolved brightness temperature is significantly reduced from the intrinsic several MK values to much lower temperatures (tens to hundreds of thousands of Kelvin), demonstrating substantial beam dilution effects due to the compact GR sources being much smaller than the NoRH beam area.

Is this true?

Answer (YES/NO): YES